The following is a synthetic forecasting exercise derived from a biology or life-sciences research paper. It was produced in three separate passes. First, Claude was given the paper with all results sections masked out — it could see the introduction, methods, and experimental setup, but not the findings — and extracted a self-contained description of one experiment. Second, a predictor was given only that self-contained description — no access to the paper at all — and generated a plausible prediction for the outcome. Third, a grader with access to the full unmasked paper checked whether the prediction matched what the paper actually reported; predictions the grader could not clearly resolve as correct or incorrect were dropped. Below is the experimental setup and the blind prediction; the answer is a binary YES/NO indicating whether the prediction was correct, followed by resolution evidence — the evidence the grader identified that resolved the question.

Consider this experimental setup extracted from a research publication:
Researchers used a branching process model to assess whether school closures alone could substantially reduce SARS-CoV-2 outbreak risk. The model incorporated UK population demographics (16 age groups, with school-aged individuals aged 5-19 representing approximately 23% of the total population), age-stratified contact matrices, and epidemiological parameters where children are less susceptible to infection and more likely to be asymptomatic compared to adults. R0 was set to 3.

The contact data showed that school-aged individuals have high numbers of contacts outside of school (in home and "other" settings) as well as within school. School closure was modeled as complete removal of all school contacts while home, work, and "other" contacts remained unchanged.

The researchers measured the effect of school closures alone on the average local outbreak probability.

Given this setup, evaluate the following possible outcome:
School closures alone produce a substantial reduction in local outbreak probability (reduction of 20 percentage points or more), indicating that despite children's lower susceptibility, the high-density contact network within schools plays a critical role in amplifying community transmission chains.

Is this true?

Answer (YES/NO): NO